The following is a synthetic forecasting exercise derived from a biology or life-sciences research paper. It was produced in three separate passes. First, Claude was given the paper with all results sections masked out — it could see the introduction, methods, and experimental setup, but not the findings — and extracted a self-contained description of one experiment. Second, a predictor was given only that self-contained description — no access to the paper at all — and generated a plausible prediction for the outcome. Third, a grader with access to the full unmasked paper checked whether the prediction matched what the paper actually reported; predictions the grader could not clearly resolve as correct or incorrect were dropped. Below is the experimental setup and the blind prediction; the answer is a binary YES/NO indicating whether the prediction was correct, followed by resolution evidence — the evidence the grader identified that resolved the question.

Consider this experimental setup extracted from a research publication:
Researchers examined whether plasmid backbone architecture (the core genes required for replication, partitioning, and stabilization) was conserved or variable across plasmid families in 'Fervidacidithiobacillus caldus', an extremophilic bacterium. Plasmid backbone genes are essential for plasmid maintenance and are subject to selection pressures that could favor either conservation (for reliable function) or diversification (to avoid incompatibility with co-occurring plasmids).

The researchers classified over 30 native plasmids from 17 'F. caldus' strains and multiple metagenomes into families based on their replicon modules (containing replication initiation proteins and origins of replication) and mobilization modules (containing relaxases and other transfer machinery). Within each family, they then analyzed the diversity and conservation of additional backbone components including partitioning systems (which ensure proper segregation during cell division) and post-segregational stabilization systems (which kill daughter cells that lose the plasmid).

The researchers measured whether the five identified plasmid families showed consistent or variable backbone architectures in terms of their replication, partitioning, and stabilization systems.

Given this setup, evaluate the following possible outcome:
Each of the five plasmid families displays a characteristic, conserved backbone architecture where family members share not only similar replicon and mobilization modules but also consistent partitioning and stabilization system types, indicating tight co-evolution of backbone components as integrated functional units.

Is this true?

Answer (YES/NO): YES